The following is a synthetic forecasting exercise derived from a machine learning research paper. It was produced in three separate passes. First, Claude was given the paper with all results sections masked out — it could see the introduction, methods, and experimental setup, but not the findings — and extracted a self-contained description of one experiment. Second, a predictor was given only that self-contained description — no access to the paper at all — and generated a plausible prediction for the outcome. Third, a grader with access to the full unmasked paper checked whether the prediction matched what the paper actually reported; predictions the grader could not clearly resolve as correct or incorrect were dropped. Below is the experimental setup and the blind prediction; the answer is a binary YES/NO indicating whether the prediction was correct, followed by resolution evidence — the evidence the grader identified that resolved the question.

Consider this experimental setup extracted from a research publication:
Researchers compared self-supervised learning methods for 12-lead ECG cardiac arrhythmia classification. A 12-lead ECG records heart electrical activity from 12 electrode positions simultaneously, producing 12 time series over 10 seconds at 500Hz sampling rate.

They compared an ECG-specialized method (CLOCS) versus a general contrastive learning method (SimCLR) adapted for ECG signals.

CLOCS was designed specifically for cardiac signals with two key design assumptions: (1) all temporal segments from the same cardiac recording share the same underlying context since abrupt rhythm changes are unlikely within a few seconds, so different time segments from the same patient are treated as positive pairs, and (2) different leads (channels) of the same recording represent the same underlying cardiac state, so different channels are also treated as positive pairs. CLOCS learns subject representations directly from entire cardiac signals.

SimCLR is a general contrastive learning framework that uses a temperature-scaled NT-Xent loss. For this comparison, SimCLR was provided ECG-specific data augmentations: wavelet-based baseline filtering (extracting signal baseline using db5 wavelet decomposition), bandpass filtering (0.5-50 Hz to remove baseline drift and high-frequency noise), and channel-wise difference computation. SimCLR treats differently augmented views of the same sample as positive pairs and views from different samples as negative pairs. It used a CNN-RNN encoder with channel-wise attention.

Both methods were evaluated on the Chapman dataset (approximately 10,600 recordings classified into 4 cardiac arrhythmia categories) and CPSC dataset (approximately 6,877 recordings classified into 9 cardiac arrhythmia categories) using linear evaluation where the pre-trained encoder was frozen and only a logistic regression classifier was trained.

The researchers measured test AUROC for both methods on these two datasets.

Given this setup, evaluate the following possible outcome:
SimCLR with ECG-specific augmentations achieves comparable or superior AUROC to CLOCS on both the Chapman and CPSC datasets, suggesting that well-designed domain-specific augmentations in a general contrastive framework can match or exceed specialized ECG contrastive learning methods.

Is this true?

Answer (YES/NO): NO